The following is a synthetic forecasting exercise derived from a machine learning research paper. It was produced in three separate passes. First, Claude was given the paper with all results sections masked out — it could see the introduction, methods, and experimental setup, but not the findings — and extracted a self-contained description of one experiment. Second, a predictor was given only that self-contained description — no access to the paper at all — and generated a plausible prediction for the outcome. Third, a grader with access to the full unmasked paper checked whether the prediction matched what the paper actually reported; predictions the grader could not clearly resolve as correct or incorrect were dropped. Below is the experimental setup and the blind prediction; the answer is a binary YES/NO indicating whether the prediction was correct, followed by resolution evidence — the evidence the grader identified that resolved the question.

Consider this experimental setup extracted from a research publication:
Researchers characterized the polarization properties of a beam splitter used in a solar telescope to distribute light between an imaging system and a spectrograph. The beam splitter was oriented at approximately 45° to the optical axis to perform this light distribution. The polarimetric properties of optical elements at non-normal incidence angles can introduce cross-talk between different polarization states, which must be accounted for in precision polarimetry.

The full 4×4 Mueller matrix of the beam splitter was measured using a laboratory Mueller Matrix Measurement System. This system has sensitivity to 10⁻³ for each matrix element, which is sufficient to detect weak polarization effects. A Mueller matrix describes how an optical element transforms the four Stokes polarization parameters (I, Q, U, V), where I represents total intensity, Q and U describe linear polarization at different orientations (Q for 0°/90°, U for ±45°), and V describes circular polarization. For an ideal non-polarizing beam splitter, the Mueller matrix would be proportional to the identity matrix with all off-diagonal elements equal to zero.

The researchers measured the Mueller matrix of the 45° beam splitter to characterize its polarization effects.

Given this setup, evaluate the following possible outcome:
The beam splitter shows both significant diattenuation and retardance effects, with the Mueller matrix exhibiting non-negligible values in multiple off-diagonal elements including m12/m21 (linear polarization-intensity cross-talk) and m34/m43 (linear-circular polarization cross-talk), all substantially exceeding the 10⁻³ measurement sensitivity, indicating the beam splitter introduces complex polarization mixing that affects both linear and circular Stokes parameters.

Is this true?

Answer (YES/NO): YES